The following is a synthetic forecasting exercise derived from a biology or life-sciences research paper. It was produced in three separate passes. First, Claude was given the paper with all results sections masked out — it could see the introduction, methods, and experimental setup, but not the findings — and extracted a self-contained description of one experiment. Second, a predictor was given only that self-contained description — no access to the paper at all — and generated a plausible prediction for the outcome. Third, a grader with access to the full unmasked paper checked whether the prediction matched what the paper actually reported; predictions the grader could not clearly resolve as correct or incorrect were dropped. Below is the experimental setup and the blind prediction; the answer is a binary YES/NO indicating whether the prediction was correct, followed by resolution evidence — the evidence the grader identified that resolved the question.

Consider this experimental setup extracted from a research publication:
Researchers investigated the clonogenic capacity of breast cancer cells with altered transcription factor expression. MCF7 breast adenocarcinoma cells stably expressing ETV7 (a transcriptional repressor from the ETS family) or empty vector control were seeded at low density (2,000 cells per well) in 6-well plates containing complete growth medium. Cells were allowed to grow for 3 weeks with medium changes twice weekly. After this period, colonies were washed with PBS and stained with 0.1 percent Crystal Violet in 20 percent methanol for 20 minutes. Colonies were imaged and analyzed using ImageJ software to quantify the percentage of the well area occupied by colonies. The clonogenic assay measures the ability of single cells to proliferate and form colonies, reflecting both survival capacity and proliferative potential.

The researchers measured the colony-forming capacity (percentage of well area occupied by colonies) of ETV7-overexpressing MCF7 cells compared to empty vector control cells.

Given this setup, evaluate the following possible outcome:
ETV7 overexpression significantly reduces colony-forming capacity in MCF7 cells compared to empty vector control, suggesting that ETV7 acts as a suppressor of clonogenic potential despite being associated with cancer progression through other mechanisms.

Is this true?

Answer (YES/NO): YES